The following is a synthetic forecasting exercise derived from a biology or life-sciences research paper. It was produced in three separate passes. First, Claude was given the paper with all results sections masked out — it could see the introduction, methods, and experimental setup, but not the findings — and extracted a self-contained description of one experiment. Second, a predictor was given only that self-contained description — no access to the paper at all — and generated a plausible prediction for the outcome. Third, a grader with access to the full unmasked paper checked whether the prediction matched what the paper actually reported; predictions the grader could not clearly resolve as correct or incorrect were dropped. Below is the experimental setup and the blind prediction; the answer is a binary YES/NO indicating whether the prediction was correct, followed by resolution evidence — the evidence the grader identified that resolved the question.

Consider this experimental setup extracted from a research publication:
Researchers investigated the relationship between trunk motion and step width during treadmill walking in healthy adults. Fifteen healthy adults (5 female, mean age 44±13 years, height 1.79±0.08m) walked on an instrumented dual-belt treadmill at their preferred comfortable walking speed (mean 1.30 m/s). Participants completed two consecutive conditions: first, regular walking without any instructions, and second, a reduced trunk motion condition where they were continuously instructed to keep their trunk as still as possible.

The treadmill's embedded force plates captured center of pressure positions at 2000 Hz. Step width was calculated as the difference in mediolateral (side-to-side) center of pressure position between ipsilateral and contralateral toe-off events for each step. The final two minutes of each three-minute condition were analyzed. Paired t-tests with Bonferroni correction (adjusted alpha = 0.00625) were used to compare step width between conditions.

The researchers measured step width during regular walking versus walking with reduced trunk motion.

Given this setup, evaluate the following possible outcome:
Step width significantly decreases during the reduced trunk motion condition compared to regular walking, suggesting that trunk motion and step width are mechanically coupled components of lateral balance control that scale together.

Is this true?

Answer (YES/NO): YES